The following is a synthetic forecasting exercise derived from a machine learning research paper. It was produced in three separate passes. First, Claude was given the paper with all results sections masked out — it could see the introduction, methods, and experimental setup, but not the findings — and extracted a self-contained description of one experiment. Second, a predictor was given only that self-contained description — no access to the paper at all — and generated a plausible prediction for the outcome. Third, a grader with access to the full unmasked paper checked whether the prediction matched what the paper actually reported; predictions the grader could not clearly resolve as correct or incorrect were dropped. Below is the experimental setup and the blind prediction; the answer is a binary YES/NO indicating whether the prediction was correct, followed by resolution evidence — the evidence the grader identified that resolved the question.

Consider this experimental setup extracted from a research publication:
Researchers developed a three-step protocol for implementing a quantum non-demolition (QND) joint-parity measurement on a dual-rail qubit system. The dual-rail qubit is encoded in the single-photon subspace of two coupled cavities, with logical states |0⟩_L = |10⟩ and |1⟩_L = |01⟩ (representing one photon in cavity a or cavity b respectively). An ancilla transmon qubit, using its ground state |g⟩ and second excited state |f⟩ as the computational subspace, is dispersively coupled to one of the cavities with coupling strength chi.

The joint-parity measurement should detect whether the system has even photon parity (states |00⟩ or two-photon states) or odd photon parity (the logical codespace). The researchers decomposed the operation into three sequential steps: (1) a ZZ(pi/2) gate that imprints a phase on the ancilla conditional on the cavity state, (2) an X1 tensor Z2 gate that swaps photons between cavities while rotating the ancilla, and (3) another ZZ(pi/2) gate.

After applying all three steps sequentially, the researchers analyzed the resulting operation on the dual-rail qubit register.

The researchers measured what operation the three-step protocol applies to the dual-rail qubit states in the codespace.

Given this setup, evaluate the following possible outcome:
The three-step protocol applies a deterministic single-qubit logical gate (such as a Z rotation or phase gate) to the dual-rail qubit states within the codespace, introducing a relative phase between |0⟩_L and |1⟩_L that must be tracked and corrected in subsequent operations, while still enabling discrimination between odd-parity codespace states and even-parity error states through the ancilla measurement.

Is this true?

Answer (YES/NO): NO